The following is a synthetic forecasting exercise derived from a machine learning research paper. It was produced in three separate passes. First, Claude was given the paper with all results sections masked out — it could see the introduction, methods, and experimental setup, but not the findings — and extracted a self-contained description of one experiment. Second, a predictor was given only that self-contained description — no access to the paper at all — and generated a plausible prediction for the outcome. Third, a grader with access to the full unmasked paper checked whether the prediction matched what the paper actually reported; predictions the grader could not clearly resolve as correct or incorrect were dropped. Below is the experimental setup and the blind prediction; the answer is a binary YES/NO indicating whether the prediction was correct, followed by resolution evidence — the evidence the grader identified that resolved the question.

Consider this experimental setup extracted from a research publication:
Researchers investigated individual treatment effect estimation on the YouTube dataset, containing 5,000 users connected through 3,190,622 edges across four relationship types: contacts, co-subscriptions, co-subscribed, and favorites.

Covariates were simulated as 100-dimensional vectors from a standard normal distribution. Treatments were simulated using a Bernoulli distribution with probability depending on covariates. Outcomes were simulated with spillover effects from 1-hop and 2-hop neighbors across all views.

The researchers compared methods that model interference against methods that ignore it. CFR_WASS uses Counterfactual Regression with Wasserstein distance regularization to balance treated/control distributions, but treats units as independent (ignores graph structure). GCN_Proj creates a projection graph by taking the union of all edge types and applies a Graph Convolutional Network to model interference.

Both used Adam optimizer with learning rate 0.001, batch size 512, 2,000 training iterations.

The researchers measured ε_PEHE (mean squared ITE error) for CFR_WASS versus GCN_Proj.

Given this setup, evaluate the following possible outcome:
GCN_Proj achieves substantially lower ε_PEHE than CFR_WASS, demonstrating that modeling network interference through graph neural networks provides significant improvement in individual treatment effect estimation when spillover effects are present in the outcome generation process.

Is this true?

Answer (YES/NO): NO